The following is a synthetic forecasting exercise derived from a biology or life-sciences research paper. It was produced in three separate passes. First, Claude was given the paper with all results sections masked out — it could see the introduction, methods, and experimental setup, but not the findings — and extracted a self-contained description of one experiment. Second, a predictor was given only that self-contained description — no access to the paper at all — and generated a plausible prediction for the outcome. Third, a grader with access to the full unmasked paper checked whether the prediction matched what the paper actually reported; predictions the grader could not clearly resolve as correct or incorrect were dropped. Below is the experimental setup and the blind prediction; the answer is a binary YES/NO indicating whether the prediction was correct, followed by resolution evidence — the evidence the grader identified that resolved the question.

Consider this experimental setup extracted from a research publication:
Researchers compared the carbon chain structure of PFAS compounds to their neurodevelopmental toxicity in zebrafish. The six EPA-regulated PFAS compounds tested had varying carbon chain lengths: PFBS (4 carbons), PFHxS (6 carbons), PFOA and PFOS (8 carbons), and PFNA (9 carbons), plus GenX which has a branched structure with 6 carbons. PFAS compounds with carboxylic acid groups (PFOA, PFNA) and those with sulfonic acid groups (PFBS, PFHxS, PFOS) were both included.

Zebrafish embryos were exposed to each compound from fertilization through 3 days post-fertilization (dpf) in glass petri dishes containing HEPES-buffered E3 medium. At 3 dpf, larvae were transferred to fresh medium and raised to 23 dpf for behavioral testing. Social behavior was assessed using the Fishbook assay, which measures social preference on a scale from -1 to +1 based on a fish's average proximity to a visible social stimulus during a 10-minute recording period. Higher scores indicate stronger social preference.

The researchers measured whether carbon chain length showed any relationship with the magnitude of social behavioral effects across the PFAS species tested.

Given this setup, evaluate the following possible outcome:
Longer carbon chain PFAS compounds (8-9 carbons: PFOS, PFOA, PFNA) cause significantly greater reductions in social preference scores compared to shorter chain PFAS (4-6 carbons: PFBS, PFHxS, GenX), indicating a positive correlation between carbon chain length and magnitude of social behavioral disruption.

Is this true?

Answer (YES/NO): YES